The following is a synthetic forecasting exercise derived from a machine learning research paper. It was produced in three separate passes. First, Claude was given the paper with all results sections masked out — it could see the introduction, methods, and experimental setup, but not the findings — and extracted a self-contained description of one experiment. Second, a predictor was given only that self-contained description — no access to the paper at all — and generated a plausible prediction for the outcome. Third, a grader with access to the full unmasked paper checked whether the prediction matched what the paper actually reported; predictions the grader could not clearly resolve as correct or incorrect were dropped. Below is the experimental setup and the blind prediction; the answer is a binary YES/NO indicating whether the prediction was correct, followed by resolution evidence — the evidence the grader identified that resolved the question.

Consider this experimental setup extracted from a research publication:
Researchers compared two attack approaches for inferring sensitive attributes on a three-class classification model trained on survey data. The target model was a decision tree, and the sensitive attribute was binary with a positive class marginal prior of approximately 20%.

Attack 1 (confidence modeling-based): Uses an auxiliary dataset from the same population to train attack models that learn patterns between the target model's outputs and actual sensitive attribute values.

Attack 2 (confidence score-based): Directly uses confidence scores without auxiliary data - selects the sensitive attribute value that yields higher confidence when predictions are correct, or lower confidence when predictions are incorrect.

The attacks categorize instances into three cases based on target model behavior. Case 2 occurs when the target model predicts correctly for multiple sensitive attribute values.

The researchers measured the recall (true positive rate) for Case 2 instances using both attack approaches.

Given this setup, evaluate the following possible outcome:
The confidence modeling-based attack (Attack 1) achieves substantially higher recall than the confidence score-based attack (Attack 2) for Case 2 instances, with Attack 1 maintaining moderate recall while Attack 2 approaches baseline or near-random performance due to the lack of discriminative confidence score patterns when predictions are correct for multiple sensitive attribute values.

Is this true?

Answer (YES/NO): NO